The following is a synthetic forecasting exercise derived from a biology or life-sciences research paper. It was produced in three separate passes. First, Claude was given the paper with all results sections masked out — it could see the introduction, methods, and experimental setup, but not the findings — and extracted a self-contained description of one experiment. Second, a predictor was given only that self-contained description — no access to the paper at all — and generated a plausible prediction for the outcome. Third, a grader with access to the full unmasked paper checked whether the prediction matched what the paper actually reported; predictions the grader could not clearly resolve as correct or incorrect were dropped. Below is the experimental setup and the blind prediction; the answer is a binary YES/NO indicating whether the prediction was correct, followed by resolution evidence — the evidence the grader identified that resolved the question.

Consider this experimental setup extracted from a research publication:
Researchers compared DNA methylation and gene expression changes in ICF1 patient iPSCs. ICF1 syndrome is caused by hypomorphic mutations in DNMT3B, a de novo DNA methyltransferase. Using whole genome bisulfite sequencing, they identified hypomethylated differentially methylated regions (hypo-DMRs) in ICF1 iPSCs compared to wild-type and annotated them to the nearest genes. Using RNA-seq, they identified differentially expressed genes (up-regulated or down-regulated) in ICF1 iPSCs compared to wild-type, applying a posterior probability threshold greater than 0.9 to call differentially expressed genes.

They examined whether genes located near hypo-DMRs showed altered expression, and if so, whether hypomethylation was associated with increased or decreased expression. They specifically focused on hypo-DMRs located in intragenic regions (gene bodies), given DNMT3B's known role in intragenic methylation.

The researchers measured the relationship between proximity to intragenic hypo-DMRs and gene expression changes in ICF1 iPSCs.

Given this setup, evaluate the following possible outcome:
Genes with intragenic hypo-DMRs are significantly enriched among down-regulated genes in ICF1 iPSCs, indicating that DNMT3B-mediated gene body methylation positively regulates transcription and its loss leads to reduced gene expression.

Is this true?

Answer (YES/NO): YES